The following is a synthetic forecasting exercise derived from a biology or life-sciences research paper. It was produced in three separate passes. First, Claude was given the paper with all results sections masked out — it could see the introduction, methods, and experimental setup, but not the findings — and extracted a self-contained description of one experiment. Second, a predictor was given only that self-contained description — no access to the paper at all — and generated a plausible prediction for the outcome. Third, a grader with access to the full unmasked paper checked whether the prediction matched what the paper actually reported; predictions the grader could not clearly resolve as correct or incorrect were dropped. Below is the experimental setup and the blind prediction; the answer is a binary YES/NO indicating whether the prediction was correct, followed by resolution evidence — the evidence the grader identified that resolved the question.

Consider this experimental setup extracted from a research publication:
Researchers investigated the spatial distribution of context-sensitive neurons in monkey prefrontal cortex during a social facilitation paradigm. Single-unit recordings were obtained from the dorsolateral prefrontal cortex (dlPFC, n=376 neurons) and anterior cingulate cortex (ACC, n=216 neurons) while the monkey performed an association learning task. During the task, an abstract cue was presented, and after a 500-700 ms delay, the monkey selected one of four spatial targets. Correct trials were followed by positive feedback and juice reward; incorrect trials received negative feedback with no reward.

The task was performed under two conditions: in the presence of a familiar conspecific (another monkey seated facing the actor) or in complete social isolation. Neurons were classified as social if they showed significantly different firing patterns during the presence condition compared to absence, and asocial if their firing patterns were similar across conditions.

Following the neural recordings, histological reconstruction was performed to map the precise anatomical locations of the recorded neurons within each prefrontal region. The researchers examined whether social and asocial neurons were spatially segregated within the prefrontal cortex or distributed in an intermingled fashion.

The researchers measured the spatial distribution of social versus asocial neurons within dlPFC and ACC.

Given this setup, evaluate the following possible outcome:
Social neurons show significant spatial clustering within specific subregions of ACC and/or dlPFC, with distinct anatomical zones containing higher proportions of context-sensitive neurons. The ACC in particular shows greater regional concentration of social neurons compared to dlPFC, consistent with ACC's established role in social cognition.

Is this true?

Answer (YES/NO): NO